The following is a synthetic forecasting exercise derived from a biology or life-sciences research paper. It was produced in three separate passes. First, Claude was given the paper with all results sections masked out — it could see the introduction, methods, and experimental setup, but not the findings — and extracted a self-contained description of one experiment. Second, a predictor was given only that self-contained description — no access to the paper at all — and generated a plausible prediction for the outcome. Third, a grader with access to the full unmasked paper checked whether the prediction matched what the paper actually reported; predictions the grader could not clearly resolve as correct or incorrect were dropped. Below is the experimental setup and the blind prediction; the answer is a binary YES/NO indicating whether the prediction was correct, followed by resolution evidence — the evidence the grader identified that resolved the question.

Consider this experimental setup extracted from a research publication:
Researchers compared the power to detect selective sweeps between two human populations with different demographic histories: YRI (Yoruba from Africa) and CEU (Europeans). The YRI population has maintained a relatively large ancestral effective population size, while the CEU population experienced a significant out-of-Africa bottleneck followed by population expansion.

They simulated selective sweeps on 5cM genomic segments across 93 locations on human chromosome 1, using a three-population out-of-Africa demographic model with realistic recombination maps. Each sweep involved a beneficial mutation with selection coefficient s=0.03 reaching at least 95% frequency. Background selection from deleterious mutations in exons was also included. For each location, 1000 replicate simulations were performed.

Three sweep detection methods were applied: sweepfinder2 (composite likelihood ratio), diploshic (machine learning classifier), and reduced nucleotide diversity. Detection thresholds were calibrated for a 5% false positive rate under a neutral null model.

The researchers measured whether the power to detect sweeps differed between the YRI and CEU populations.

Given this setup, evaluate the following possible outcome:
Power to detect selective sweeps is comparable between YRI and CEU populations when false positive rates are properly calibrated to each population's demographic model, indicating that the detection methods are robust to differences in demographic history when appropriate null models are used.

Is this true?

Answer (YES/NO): NO